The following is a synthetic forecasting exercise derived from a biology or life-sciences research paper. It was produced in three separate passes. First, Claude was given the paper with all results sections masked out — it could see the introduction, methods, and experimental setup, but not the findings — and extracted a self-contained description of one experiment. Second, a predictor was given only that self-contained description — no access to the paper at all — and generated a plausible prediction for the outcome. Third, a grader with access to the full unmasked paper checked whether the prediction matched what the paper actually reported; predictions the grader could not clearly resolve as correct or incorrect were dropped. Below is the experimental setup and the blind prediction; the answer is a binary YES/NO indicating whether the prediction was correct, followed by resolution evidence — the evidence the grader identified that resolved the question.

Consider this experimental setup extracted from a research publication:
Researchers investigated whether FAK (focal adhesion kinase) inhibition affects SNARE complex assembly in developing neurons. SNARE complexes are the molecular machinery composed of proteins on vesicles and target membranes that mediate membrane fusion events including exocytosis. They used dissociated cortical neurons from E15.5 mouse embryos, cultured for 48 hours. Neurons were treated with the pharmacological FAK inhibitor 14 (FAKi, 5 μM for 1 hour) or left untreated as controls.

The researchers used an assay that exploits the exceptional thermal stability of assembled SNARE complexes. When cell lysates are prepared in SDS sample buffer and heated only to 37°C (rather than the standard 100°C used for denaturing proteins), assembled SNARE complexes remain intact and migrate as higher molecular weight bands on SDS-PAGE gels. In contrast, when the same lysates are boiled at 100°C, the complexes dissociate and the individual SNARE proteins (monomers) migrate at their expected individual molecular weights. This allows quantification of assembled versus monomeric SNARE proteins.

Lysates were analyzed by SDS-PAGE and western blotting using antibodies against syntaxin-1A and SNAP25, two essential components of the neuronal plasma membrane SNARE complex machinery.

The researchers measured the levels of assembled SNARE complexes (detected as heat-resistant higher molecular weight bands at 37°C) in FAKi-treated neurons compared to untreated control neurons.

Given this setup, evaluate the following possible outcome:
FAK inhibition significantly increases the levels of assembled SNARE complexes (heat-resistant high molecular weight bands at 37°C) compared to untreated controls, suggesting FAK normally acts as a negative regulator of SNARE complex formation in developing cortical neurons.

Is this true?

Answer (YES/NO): NO